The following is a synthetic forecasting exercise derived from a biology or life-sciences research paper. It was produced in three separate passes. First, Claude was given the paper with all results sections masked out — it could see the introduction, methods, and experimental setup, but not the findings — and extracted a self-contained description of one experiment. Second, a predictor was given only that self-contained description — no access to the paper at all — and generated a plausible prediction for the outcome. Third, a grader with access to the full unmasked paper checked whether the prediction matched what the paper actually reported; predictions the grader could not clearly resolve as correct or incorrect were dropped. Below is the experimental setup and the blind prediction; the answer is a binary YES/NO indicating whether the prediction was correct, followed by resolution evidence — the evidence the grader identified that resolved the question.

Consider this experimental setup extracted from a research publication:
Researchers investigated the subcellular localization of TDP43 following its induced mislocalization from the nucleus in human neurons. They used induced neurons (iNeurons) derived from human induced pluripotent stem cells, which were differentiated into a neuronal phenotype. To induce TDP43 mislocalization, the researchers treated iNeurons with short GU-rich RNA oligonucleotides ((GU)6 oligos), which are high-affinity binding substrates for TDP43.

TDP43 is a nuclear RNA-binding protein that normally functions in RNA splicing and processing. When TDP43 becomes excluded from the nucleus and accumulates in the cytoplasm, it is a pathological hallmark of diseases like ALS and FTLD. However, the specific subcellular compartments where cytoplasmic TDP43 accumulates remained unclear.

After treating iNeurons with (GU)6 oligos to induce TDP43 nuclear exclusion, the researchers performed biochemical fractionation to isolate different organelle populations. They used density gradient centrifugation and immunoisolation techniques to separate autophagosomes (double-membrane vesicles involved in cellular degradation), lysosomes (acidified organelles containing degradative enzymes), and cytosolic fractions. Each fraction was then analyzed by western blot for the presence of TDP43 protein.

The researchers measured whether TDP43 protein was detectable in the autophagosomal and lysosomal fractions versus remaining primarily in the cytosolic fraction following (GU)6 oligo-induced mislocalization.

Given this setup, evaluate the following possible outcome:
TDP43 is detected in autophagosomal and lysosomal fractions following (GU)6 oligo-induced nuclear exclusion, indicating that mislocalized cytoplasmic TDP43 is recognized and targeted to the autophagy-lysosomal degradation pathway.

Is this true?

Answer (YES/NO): YES